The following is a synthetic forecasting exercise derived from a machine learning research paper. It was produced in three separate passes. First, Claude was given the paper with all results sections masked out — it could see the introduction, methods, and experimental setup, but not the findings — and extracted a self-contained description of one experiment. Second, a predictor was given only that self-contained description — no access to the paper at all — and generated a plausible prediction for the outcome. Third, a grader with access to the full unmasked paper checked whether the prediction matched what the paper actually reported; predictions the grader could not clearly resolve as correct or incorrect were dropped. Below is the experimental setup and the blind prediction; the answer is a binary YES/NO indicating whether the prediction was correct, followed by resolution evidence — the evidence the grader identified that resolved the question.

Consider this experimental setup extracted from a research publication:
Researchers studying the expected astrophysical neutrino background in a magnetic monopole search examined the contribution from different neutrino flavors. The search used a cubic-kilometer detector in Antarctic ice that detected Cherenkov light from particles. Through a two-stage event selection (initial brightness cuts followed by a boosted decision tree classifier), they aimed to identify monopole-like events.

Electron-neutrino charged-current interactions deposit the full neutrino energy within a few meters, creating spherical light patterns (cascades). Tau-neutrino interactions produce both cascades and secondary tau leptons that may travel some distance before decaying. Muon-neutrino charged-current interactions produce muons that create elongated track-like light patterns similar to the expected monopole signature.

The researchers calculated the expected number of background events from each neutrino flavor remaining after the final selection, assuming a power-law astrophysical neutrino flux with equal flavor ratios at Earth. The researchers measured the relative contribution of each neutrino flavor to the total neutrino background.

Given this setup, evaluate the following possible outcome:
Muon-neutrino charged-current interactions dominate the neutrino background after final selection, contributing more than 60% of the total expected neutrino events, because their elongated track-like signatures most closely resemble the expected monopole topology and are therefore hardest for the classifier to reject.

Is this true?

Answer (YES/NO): YES